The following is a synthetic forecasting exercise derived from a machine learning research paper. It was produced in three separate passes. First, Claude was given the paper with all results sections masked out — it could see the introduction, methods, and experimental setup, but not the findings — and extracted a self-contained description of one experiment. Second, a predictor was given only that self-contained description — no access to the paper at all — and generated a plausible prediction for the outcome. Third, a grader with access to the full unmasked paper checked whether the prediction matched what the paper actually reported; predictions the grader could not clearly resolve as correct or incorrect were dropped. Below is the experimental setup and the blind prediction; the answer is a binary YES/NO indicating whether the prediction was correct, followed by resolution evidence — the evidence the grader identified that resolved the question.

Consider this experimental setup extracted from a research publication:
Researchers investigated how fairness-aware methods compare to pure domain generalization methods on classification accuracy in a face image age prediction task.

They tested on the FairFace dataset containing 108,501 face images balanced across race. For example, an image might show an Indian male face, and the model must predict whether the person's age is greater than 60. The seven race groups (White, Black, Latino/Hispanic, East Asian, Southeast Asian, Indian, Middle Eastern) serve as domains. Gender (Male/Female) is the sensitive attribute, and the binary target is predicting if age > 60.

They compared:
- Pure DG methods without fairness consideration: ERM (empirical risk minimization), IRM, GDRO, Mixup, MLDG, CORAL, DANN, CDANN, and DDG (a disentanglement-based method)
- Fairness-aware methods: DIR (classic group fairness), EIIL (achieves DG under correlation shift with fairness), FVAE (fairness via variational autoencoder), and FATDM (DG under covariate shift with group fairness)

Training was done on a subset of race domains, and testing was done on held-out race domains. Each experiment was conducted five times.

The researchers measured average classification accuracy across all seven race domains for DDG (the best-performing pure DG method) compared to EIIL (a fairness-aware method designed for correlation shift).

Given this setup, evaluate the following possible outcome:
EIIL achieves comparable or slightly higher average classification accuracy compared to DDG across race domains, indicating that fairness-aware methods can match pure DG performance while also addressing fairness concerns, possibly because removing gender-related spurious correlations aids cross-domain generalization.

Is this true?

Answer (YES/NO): NO